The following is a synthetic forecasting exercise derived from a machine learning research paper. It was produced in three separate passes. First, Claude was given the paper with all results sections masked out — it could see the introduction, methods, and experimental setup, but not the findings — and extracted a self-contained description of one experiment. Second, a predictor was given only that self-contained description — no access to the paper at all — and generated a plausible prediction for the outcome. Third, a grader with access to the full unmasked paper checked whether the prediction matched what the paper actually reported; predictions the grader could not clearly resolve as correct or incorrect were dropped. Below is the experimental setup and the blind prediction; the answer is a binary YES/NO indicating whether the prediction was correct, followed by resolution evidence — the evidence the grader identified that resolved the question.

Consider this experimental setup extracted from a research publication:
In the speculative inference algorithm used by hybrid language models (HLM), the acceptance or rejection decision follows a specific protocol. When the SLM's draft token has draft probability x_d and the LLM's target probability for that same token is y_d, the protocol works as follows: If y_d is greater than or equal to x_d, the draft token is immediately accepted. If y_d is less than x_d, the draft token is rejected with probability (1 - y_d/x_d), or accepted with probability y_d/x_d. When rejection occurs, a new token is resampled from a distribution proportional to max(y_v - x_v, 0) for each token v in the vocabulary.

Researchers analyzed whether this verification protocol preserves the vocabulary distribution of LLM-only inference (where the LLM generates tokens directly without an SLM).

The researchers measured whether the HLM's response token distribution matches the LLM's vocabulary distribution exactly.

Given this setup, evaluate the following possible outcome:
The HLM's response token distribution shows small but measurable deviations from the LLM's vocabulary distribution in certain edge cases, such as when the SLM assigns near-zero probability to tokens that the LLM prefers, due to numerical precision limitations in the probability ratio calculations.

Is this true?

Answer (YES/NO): NO